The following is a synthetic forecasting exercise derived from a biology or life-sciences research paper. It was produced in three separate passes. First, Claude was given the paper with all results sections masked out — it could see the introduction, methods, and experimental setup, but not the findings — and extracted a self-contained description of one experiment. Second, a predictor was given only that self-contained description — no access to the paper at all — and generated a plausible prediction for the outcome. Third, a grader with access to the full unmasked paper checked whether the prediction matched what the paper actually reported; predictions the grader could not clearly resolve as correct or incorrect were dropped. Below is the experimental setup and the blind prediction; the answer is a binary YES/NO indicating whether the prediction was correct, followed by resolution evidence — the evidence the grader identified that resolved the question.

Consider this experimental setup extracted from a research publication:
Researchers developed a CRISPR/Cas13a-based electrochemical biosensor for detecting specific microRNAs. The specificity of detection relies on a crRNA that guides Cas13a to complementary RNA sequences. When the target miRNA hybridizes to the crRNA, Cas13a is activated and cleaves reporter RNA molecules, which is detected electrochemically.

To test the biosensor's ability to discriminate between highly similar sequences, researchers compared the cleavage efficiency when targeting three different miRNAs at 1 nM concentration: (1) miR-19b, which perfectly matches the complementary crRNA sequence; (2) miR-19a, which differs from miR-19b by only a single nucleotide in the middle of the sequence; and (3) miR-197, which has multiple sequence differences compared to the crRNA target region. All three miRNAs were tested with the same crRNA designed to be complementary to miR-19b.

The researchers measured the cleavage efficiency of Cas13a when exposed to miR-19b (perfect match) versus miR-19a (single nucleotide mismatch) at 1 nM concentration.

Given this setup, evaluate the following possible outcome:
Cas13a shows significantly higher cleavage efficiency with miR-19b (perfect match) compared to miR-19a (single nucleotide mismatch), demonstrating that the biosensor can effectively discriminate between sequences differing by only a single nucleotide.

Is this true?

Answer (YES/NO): YES